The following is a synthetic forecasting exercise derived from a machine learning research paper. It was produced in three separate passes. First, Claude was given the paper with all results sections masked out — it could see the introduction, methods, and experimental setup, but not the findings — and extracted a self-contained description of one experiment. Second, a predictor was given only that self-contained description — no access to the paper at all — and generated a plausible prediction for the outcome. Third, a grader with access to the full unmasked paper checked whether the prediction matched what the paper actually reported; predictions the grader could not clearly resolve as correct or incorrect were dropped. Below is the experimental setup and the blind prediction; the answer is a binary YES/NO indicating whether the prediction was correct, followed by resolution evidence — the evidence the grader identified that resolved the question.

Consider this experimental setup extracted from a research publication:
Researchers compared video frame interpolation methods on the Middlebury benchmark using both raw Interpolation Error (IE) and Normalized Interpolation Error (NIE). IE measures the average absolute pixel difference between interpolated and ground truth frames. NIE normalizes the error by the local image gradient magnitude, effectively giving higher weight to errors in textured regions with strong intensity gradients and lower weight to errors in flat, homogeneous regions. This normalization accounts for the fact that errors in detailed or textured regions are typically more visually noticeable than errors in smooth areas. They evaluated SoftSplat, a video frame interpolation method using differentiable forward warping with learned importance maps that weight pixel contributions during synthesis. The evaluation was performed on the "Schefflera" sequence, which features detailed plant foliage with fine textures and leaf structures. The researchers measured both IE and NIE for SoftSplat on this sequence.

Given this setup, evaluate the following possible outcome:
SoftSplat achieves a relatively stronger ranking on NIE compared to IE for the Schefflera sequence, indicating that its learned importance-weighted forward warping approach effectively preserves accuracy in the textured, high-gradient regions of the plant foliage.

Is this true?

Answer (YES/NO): NO